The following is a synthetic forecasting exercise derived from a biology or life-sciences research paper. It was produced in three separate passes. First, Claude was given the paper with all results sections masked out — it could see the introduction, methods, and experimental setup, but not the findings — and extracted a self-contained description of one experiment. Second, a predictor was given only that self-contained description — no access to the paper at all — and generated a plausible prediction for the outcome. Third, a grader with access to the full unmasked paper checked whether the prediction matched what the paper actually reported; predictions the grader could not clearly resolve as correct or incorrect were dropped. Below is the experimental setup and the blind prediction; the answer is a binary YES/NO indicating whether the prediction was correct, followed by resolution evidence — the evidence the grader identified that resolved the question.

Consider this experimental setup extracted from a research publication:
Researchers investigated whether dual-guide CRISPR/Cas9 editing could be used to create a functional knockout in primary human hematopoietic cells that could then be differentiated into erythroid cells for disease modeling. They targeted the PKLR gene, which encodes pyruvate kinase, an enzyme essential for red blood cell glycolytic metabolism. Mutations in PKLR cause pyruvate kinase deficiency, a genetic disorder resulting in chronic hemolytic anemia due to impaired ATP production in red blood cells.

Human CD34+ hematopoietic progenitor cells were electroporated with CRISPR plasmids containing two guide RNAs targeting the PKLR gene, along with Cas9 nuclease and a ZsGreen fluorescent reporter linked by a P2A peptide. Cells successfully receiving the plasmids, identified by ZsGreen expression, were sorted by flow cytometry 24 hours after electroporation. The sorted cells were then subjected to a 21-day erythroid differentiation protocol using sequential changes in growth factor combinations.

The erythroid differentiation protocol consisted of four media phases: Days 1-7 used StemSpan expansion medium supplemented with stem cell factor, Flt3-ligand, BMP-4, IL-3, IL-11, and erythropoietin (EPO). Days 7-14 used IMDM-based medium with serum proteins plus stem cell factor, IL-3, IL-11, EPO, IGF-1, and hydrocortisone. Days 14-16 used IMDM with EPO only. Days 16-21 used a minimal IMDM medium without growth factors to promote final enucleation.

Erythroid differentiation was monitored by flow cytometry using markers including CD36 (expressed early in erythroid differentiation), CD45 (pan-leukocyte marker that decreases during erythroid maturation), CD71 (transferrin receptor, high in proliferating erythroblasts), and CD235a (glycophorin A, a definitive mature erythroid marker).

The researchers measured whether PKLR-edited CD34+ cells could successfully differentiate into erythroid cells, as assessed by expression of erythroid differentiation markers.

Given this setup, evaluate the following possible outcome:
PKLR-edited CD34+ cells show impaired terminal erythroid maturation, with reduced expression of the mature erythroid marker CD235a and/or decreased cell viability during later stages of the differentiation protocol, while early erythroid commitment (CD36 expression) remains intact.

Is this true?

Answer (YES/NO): NO